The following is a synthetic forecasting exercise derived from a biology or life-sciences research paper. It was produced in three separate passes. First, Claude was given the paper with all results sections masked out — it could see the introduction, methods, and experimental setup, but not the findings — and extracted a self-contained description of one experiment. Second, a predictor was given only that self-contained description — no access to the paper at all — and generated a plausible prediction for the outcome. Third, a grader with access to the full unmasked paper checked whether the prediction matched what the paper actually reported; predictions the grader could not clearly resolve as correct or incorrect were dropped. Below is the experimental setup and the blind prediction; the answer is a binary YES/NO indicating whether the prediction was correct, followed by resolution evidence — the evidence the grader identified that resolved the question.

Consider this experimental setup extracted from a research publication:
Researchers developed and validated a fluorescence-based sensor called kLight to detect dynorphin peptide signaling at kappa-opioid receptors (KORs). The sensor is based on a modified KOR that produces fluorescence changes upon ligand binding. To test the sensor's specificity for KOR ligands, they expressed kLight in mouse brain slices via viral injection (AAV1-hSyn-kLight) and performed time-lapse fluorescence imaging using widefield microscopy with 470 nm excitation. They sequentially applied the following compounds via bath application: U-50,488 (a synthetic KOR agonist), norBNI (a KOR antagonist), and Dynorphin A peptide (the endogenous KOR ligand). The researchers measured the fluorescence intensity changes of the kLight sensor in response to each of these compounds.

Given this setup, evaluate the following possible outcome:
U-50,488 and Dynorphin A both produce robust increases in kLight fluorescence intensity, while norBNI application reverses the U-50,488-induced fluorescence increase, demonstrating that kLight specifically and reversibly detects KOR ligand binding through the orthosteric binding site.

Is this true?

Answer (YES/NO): YES